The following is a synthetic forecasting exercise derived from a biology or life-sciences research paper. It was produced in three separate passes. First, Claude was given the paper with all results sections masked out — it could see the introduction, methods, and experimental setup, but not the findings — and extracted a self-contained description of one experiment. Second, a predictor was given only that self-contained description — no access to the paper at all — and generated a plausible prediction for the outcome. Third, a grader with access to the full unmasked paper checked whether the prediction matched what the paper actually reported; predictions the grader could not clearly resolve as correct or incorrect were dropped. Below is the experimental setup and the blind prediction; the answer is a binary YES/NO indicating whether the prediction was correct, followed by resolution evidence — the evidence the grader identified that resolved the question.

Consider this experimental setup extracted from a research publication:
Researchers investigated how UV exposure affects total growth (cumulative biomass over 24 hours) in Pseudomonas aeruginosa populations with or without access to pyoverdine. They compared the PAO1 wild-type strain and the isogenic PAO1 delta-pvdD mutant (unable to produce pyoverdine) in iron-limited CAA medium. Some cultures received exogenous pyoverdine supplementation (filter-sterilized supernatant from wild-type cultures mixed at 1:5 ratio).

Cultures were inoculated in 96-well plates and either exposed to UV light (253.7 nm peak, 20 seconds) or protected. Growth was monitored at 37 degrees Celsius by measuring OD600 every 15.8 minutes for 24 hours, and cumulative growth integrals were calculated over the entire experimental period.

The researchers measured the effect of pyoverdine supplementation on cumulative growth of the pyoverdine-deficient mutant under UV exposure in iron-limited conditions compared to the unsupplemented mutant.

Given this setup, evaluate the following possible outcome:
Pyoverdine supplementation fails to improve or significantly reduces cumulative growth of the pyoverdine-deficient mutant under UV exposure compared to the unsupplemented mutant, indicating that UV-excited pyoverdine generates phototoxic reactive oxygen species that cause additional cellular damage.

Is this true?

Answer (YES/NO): NO